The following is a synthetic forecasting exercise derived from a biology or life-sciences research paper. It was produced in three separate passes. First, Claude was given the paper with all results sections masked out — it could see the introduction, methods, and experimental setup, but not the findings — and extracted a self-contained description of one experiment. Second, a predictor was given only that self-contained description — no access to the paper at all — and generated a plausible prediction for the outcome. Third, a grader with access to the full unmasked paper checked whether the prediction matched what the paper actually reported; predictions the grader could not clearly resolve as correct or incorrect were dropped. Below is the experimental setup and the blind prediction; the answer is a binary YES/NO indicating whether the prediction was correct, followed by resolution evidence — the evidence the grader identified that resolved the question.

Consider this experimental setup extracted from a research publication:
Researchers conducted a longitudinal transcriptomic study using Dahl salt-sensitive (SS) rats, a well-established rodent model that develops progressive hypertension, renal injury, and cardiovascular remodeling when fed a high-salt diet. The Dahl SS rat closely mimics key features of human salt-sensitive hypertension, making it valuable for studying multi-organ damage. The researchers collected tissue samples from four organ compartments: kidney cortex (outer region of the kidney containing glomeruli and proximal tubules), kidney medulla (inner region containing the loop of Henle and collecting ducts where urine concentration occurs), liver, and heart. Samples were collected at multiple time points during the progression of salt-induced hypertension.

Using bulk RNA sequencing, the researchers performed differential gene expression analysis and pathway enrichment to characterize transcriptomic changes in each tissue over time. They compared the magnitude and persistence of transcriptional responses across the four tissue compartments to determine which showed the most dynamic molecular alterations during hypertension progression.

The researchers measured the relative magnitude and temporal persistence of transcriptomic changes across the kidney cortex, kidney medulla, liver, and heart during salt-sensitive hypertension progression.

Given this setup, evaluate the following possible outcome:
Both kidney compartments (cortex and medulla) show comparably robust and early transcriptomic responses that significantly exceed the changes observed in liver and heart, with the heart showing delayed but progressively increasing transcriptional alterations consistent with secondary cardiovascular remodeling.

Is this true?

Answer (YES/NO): NO